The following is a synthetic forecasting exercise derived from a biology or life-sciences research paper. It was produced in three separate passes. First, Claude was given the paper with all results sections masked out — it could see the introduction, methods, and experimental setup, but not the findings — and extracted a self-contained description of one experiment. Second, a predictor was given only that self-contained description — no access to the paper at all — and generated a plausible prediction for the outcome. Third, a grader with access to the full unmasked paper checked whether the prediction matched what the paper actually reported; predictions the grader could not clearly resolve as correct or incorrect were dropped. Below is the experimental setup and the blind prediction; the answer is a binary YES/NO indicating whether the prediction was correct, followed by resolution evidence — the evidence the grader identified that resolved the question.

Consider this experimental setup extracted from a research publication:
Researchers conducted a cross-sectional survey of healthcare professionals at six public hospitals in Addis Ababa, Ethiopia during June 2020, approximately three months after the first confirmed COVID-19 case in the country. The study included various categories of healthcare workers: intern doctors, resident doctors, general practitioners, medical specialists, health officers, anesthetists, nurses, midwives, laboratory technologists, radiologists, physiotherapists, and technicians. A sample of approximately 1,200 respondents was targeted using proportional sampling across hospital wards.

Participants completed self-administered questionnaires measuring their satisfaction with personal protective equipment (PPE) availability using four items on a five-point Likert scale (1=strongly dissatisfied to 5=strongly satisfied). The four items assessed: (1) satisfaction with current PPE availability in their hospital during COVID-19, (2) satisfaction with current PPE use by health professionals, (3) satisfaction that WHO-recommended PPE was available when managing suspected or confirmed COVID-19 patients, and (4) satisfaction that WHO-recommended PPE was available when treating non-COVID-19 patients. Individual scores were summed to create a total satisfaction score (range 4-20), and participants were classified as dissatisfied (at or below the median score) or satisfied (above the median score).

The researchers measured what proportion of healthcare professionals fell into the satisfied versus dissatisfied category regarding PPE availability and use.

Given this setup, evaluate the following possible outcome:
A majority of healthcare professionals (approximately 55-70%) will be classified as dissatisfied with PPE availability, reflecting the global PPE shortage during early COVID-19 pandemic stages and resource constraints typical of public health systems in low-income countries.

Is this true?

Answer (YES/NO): NO